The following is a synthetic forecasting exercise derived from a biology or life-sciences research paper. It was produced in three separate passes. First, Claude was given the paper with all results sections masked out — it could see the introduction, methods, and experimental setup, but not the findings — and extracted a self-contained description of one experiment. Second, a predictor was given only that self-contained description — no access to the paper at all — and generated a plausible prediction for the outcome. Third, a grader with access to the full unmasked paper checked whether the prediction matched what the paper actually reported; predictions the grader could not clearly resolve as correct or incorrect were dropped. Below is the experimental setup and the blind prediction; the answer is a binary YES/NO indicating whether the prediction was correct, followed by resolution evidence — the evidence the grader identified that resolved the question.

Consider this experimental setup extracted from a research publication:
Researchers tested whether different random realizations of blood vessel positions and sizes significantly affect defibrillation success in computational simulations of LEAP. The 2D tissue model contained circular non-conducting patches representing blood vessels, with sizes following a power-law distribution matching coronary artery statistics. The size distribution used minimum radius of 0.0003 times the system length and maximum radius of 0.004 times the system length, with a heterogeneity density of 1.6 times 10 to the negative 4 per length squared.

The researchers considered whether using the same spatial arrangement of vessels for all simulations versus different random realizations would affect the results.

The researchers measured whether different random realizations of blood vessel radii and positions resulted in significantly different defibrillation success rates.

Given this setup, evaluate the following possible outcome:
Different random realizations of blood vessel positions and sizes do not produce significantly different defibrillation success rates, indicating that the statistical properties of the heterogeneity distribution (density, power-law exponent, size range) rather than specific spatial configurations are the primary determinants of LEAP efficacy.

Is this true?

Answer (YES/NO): YES